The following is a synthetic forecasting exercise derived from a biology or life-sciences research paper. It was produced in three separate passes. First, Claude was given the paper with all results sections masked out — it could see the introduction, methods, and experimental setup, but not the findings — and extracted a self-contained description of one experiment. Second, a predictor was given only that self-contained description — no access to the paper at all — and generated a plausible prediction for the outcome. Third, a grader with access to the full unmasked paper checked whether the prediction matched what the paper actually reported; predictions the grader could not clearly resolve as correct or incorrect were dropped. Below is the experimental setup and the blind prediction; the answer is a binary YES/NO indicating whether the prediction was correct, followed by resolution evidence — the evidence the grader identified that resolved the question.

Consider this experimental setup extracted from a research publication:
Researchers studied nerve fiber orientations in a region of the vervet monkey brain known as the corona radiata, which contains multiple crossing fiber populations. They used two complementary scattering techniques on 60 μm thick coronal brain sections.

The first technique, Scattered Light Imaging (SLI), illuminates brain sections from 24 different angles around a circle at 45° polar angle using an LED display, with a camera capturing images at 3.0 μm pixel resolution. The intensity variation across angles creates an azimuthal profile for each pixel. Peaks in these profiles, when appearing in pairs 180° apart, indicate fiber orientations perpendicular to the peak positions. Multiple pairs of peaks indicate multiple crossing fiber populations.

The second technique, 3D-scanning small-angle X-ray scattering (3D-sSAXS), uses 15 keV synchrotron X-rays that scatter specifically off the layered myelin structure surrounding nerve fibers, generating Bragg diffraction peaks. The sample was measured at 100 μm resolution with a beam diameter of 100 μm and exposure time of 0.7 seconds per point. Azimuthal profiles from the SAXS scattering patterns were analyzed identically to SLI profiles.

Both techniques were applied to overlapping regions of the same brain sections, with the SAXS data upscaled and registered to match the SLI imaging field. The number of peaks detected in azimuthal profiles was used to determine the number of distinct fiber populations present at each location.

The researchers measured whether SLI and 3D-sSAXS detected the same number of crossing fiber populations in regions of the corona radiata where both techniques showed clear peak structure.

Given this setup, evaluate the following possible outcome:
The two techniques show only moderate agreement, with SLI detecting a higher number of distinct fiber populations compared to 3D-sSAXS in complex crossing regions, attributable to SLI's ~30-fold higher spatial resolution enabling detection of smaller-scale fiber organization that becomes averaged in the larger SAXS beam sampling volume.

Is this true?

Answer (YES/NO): NO